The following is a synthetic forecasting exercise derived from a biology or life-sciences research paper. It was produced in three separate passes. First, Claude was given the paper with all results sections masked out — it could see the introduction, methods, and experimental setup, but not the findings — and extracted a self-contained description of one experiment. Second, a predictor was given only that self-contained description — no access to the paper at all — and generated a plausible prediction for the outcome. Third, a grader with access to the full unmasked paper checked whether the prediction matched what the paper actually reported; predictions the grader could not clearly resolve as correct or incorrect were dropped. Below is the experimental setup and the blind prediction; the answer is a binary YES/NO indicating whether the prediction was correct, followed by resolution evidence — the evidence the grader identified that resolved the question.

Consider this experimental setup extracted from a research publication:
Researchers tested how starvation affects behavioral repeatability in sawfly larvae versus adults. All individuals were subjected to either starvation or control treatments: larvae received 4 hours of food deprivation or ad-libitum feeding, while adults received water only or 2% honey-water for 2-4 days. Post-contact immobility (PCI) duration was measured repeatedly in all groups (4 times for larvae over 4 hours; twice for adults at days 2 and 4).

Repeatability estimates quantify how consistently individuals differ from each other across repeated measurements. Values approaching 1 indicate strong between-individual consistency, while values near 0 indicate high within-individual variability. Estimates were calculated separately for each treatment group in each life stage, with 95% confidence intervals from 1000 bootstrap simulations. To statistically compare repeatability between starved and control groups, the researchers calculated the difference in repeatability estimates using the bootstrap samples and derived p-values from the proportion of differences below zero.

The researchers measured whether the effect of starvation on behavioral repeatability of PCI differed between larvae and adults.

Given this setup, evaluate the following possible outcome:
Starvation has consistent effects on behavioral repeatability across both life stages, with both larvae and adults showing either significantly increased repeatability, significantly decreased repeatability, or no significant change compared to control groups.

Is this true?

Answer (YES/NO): YES